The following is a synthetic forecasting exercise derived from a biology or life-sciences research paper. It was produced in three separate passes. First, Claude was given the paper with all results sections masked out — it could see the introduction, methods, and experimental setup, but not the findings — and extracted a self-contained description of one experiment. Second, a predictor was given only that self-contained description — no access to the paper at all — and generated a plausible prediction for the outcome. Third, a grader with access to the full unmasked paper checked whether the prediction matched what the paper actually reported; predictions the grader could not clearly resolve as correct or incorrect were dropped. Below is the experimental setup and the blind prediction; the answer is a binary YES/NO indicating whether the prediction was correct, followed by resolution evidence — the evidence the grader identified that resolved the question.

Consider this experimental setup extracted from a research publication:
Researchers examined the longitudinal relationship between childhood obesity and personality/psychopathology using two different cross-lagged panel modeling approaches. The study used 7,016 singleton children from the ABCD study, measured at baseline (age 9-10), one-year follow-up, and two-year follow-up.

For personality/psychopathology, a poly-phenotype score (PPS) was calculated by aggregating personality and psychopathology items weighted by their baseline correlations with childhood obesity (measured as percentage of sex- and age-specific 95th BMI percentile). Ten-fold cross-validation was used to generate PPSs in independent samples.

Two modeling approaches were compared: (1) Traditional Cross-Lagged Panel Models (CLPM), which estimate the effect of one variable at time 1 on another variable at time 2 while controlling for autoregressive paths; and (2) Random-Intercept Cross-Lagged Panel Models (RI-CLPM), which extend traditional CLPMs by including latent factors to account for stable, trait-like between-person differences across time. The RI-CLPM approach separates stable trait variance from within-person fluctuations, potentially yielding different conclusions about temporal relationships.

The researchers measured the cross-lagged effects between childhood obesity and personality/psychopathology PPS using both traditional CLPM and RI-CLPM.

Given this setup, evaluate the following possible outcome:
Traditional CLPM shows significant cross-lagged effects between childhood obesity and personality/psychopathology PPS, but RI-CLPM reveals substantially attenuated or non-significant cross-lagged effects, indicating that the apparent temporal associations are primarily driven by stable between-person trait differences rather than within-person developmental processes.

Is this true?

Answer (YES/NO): NO